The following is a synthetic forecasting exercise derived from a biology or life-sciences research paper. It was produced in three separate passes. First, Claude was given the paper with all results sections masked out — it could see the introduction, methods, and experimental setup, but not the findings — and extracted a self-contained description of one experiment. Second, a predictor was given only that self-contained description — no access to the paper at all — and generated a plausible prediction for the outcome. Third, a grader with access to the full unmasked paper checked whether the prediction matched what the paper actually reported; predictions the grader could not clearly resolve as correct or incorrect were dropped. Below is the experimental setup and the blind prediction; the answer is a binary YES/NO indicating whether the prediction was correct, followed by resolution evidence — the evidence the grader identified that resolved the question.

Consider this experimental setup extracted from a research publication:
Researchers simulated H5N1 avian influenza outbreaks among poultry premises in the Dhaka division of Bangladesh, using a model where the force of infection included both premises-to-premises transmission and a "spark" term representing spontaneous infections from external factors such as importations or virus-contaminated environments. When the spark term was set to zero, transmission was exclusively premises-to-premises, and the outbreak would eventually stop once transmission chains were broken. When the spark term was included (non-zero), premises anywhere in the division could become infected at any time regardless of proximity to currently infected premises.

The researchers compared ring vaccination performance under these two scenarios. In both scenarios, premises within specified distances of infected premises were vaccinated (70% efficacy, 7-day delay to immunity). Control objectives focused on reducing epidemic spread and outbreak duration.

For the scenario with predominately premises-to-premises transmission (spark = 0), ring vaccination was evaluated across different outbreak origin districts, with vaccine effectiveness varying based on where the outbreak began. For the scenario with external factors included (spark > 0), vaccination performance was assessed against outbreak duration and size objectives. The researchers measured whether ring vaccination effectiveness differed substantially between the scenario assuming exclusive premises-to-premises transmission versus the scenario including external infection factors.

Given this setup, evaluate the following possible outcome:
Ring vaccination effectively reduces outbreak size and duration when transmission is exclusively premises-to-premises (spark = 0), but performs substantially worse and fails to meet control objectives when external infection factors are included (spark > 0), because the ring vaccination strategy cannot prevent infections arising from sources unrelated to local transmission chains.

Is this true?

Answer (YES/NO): NO